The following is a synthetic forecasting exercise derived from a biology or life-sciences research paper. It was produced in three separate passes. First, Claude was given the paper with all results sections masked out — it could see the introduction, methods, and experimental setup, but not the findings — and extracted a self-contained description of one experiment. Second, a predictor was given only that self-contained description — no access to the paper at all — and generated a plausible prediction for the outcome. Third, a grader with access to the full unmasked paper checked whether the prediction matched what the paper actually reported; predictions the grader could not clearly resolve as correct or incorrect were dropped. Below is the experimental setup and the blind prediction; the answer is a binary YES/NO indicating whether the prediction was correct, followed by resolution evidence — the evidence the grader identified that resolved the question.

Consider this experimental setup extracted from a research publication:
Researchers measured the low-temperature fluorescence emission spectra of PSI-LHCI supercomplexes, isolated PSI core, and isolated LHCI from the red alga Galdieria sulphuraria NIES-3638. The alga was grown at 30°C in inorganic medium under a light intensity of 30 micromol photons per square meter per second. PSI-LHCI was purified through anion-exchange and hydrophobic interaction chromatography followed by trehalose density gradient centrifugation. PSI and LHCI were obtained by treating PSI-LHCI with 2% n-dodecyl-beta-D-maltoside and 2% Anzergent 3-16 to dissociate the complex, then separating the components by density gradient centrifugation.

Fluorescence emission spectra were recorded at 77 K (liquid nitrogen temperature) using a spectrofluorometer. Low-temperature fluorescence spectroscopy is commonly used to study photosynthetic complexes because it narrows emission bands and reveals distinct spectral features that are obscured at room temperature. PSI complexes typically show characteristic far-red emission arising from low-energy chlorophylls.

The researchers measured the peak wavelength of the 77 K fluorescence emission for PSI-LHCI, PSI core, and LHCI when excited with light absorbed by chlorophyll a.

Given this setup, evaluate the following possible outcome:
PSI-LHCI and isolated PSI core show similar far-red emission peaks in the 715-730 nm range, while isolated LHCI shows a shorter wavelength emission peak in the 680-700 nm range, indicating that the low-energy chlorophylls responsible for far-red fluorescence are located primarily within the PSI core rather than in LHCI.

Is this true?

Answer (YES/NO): NO